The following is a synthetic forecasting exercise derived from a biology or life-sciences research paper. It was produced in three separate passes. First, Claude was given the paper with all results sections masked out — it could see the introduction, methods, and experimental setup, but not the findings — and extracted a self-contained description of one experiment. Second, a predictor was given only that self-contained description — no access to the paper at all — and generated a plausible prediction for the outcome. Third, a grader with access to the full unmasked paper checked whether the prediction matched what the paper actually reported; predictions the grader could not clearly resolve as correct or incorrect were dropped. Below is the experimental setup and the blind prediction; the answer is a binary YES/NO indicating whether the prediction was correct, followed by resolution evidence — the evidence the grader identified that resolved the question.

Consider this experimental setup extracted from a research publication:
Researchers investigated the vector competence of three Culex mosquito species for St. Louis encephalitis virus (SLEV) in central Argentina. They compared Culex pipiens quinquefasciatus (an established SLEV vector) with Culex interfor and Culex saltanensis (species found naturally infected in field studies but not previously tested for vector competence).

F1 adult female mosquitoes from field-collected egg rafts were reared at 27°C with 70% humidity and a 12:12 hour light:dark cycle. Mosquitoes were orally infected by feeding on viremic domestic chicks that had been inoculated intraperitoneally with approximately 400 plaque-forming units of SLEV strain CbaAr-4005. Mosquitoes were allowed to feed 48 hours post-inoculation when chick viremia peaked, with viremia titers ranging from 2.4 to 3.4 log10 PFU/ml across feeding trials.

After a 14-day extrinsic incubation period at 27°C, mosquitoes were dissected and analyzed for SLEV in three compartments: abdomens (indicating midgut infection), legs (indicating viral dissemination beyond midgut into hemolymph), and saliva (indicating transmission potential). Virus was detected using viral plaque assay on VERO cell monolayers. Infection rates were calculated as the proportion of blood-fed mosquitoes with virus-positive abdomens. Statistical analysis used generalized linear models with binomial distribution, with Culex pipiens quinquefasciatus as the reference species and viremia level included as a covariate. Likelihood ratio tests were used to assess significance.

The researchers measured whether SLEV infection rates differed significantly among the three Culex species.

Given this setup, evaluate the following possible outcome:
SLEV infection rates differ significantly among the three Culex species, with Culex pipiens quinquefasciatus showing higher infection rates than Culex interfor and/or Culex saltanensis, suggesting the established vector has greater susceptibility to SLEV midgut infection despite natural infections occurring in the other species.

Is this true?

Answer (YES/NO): NO